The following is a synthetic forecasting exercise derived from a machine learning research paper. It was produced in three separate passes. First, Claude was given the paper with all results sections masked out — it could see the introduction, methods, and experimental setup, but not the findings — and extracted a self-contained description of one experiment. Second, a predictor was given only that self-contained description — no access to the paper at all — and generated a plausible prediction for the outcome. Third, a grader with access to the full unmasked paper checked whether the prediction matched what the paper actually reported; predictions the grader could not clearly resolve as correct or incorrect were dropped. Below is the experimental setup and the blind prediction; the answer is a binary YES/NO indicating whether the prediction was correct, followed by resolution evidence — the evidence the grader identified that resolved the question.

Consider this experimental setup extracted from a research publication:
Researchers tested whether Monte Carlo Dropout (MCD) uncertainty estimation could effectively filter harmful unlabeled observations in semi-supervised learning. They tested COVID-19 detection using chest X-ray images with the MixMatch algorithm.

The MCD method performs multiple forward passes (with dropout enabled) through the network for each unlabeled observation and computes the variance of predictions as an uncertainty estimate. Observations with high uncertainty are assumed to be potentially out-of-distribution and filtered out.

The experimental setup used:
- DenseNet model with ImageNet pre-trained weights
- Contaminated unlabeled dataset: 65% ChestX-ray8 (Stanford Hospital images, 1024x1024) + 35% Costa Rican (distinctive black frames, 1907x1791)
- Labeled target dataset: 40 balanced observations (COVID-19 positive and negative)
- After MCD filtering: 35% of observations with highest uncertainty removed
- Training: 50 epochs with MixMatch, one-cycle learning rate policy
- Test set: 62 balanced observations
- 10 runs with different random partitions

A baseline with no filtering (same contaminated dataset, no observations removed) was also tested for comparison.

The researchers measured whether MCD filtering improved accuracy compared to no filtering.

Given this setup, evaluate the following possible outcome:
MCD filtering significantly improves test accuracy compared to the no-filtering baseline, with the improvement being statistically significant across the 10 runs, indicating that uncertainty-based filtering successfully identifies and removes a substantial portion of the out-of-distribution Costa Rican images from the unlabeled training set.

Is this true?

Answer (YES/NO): NO